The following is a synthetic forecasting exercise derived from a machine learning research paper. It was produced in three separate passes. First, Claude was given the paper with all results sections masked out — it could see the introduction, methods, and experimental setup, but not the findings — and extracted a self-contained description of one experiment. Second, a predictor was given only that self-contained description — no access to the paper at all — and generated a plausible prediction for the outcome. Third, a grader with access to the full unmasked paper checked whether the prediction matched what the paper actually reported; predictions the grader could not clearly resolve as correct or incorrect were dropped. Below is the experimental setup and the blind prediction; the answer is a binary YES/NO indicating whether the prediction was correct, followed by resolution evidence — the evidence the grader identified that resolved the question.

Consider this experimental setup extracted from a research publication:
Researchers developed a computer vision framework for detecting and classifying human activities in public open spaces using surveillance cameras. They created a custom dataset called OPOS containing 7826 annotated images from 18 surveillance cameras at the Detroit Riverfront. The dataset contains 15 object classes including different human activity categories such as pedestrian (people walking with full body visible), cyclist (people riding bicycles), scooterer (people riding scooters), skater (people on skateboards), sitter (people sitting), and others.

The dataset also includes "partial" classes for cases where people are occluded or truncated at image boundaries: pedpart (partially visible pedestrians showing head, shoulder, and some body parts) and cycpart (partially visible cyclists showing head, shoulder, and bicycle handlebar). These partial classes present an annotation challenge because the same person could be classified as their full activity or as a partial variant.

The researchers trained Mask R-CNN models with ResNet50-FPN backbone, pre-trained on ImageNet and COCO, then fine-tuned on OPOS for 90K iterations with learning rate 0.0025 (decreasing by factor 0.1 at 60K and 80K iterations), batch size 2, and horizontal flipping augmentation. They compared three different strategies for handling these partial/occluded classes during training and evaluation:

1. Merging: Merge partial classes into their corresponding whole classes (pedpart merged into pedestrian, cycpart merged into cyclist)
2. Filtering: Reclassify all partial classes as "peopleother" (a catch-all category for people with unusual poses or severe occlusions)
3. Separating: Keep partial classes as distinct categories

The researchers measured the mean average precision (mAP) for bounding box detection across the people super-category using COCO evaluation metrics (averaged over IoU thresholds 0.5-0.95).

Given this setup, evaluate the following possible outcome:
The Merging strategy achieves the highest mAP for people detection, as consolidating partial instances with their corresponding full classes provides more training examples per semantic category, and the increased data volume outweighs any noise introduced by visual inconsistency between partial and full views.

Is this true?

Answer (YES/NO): NO